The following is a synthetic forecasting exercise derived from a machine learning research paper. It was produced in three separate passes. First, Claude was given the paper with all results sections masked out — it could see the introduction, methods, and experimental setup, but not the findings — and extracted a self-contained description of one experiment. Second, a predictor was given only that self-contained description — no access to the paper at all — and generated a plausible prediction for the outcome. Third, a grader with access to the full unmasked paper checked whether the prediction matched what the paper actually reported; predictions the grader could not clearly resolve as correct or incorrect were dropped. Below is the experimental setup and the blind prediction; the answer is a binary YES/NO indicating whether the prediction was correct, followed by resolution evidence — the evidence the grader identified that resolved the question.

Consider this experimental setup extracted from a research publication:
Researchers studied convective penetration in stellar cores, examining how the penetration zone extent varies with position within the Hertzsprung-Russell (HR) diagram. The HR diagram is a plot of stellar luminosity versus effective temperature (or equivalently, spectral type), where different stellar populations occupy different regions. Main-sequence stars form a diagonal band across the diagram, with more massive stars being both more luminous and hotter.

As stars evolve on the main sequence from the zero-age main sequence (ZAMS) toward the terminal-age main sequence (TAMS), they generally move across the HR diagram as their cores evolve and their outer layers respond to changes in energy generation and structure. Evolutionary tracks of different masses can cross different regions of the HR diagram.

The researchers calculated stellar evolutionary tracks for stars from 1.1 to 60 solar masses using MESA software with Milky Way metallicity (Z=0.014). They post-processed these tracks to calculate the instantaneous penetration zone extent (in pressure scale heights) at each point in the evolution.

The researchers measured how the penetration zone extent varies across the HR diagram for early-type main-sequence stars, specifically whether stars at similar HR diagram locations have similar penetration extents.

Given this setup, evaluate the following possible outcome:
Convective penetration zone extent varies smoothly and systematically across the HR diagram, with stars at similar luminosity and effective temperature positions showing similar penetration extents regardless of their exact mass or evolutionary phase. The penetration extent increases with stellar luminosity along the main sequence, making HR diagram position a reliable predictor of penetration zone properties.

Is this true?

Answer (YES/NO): NO